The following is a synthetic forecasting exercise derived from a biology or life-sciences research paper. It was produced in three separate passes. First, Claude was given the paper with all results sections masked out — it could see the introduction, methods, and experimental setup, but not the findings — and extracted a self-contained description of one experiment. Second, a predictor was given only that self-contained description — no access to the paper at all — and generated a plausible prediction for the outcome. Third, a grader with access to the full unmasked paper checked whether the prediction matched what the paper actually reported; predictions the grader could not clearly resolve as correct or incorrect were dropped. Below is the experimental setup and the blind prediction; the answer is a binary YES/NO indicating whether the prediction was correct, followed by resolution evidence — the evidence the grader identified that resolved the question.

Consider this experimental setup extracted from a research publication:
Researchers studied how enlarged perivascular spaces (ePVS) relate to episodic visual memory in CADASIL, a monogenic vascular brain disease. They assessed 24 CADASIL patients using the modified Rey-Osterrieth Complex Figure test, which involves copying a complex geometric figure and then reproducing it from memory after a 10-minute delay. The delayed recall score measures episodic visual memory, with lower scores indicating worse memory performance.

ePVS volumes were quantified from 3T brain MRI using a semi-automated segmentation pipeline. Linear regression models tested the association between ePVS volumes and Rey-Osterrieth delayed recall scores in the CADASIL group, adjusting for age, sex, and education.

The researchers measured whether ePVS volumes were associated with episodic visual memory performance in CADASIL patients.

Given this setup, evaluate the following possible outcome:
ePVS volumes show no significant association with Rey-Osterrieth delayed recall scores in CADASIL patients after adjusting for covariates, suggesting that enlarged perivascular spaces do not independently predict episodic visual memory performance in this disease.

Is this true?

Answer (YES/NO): YES